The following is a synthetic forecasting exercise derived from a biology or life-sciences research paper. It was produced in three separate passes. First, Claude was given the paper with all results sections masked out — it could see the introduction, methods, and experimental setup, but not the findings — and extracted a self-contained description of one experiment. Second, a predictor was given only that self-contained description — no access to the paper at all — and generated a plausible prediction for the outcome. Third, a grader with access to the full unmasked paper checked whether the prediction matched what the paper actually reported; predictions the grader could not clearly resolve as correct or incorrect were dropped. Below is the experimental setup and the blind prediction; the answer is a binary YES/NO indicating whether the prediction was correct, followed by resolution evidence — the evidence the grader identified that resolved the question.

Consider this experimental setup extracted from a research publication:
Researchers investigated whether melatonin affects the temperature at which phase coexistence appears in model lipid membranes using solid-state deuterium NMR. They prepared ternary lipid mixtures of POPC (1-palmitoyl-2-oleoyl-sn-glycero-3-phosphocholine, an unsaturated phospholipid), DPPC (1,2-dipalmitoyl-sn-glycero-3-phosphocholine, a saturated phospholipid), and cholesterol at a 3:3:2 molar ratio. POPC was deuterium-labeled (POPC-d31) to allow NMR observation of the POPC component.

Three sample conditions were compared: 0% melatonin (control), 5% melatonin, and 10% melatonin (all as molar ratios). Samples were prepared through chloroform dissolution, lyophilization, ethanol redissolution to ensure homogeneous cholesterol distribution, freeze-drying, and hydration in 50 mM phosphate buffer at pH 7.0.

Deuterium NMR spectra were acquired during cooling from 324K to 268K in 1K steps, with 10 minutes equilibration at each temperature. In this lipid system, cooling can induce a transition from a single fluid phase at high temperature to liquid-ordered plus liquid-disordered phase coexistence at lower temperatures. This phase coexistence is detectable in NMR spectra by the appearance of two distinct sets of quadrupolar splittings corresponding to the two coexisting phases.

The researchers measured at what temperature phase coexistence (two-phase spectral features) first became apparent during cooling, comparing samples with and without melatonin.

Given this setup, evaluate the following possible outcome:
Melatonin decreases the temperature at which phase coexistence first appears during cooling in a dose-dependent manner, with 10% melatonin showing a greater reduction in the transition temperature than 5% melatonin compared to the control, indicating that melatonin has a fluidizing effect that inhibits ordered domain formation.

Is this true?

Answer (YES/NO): NO